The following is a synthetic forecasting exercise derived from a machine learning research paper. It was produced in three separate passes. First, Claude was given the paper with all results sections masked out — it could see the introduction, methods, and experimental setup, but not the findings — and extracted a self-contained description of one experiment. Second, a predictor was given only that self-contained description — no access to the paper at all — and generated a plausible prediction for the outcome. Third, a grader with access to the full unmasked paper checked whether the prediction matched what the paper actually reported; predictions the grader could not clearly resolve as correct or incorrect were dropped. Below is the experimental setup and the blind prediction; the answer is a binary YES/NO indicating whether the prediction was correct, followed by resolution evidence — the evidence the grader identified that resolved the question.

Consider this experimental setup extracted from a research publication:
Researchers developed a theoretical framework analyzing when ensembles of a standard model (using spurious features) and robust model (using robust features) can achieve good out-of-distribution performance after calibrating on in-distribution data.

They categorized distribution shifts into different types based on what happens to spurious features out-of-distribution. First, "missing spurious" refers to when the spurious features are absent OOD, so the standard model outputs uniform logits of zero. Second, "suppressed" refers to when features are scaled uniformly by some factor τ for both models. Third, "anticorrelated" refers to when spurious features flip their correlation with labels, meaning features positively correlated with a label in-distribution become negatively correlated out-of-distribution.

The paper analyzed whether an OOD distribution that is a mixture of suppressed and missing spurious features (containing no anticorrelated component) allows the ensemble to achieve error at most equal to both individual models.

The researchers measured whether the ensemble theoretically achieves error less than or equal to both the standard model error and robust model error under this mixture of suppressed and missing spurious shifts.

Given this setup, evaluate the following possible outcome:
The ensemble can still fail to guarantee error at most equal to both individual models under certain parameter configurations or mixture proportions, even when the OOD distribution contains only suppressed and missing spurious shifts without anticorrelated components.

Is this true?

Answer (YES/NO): NO